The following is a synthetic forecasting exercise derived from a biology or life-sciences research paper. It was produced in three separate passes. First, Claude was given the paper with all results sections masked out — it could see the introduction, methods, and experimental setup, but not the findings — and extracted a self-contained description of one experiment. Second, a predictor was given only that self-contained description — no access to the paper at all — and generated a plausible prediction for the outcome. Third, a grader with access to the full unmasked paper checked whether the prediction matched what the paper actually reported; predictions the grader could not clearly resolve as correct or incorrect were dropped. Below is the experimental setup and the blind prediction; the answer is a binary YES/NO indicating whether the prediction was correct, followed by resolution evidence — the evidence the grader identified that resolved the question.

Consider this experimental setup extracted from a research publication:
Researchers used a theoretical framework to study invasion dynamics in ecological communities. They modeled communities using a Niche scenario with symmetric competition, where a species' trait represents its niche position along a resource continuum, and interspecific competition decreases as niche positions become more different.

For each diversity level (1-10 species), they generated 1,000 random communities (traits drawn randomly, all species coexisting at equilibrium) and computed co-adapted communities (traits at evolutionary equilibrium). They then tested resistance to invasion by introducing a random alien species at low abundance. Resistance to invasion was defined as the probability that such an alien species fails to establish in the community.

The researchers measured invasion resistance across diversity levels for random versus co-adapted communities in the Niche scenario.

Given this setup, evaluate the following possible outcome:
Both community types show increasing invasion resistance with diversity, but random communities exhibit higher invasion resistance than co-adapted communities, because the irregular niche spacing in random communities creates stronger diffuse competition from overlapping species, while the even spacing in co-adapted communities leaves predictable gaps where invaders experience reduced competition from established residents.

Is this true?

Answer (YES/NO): NO